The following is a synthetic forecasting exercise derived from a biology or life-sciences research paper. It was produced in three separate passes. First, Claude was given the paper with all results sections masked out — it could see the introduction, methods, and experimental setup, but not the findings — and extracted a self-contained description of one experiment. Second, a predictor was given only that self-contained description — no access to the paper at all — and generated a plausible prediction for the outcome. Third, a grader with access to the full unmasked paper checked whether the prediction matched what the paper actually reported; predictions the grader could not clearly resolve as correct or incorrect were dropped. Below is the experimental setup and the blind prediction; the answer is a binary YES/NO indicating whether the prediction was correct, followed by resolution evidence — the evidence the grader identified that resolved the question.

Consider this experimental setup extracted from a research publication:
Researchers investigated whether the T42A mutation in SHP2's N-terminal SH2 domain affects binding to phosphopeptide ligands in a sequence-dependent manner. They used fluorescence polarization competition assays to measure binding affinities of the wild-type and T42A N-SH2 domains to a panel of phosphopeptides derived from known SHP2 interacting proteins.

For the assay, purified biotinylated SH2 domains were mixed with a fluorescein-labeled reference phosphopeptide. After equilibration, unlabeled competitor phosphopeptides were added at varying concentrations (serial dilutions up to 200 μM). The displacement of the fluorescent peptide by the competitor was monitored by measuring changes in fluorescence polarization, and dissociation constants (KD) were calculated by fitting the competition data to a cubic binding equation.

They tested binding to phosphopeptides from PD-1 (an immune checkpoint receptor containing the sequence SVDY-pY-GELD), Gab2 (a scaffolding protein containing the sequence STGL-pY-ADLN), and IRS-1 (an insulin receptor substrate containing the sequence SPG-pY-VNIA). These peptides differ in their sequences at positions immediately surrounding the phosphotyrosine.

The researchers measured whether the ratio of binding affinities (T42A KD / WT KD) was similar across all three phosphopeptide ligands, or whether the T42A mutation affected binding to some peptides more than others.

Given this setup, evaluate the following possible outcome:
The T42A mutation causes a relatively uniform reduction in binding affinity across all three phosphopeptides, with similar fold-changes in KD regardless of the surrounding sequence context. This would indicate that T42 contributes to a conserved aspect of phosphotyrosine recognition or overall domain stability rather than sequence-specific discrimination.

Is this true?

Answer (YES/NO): NO